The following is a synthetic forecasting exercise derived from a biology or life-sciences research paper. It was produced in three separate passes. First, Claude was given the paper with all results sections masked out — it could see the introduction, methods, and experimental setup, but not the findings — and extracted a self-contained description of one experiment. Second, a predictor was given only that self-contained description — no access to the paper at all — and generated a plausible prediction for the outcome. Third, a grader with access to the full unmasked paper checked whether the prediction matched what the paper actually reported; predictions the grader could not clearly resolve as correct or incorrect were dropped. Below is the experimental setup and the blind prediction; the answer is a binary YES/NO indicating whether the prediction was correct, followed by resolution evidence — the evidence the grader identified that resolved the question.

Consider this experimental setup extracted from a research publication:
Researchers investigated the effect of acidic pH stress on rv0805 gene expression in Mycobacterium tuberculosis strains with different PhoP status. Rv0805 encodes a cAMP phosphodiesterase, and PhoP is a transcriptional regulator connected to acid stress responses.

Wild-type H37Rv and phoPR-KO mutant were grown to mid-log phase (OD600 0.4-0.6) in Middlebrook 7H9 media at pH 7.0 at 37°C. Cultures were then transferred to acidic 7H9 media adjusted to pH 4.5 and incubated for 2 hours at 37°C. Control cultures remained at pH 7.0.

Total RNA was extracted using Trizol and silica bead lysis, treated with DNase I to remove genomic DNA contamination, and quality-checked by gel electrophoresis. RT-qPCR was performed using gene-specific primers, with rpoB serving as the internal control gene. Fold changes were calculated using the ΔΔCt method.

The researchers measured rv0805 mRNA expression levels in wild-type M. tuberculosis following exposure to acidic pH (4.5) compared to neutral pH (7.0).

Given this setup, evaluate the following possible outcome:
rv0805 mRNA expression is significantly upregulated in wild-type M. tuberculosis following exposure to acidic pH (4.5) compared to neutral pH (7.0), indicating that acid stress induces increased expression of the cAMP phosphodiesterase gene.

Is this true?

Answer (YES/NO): NO